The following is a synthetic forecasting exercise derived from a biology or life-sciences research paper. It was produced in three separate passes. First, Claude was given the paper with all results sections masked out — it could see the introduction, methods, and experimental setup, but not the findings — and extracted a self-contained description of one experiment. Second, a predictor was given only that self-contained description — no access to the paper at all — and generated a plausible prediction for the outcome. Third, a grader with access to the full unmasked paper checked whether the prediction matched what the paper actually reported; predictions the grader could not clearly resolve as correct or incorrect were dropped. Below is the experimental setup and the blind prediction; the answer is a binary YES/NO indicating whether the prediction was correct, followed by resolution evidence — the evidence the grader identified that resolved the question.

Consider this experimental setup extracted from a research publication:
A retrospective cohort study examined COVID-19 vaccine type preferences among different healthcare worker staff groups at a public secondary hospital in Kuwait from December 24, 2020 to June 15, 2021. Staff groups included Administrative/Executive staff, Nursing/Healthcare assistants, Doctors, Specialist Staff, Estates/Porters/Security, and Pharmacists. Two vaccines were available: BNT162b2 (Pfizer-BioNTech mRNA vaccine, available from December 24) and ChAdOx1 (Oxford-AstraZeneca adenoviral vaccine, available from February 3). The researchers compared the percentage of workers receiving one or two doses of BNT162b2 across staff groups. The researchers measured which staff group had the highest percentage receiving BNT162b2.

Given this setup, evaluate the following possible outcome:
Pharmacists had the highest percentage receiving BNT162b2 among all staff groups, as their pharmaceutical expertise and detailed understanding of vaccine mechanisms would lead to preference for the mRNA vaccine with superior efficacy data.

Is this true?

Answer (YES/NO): NO